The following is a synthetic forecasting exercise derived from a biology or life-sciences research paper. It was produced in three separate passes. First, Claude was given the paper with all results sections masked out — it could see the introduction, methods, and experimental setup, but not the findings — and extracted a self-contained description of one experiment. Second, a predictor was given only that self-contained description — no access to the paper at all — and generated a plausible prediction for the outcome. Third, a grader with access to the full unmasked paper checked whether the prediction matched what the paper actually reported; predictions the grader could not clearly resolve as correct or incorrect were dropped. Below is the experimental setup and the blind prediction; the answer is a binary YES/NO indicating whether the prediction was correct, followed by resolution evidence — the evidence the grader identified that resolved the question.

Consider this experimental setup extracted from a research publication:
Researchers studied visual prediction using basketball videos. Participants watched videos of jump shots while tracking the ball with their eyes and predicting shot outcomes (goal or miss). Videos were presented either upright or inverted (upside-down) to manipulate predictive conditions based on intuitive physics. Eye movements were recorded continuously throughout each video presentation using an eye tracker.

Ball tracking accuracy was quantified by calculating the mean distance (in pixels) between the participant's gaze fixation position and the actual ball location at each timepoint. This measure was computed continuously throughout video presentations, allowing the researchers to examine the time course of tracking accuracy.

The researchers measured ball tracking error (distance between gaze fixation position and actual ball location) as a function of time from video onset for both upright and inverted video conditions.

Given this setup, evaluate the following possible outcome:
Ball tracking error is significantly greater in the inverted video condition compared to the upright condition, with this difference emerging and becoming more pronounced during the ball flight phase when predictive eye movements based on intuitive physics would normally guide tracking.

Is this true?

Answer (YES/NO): YES